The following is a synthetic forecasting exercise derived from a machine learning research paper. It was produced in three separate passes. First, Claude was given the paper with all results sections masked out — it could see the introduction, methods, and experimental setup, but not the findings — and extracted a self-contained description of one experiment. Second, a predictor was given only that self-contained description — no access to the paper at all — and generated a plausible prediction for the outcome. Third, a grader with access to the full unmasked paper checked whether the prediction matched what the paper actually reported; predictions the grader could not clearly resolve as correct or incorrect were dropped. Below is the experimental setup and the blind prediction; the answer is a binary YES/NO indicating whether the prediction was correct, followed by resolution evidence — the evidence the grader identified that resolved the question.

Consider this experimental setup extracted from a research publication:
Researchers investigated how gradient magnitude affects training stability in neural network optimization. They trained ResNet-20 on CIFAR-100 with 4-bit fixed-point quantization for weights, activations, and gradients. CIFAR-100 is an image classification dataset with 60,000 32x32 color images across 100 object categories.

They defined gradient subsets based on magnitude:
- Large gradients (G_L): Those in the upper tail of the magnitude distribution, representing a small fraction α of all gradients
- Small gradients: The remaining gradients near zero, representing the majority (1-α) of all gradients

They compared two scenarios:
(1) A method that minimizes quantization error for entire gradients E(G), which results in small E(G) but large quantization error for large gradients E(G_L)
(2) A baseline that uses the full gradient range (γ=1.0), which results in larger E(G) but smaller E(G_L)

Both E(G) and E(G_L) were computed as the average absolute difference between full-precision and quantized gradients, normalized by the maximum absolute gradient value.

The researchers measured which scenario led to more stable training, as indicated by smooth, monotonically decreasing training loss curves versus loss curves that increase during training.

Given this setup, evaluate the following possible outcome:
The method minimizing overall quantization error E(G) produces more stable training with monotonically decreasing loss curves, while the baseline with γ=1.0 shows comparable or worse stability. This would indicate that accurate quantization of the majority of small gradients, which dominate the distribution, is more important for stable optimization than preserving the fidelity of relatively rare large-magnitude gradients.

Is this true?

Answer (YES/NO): NO